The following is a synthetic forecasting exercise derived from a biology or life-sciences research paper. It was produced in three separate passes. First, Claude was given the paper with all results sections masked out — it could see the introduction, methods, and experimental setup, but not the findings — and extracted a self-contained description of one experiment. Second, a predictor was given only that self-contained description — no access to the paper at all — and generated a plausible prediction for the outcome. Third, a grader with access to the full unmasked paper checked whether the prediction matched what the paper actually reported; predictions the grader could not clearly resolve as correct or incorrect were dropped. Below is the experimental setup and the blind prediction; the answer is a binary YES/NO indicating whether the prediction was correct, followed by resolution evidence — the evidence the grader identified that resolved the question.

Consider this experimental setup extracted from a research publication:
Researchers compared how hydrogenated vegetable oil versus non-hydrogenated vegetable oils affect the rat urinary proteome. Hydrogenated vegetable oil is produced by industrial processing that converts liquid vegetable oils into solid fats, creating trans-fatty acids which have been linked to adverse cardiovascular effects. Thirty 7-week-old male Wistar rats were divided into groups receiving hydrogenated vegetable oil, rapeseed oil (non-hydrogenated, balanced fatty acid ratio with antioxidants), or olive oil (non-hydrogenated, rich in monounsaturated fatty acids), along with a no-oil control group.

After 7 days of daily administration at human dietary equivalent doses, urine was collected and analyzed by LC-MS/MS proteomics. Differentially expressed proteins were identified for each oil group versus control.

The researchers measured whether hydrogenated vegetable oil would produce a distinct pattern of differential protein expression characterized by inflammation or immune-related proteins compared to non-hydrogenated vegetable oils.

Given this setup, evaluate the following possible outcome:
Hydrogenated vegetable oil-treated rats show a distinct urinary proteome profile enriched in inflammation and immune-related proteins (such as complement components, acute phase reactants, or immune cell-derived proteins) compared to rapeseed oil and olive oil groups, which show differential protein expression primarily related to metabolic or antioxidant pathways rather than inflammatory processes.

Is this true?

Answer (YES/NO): NO